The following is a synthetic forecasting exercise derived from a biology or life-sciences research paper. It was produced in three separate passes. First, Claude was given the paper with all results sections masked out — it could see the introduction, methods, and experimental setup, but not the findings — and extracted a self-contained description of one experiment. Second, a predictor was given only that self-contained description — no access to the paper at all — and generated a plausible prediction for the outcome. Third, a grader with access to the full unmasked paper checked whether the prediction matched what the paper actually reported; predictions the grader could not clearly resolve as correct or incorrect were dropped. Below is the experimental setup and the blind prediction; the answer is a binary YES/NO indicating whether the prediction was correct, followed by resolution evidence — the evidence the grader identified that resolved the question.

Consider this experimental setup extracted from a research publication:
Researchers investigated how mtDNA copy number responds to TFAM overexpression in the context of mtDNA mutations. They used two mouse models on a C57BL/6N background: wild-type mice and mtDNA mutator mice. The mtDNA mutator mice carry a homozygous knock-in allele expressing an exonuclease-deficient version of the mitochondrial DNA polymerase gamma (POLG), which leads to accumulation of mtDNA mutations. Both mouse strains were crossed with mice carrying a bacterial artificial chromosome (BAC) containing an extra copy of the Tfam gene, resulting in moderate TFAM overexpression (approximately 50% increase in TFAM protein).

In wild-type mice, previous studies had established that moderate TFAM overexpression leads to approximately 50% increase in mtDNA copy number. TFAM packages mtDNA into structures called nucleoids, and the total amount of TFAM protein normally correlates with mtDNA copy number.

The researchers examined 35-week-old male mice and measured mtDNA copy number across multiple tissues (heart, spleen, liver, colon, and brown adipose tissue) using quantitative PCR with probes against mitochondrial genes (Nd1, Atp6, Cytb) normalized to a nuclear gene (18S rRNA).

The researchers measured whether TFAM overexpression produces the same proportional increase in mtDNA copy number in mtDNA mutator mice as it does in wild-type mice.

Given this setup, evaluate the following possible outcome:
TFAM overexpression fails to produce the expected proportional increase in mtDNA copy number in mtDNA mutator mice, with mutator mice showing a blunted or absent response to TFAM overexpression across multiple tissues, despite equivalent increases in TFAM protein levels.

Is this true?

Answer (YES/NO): NO